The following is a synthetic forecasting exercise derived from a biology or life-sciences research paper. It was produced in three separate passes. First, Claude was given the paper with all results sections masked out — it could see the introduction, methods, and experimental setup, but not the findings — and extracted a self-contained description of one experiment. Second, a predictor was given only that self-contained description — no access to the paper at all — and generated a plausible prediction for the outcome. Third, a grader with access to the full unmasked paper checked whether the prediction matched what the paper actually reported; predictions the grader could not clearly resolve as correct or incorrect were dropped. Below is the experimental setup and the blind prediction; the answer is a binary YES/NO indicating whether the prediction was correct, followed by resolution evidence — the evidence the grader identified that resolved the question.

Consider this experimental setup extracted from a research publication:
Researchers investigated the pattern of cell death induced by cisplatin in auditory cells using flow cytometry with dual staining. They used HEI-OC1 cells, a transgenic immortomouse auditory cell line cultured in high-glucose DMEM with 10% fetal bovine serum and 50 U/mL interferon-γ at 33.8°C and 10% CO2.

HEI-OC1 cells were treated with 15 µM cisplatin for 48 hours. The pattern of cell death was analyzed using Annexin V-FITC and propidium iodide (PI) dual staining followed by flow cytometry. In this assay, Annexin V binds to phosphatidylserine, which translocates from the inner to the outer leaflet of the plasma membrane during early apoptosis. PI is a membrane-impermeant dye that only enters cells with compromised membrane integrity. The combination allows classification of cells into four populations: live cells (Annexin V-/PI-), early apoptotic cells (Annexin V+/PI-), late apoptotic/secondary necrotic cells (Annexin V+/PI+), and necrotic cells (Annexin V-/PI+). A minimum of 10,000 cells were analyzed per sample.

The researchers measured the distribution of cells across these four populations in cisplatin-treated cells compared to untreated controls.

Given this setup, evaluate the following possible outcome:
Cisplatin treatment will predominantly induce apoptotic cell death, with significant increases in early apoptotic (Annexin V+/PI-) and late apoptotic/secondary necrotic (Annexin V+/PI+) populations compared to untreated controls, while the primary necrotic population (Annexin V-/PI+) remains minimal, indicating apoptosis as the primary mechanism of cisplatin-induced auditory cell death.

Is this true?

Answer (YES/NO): NO